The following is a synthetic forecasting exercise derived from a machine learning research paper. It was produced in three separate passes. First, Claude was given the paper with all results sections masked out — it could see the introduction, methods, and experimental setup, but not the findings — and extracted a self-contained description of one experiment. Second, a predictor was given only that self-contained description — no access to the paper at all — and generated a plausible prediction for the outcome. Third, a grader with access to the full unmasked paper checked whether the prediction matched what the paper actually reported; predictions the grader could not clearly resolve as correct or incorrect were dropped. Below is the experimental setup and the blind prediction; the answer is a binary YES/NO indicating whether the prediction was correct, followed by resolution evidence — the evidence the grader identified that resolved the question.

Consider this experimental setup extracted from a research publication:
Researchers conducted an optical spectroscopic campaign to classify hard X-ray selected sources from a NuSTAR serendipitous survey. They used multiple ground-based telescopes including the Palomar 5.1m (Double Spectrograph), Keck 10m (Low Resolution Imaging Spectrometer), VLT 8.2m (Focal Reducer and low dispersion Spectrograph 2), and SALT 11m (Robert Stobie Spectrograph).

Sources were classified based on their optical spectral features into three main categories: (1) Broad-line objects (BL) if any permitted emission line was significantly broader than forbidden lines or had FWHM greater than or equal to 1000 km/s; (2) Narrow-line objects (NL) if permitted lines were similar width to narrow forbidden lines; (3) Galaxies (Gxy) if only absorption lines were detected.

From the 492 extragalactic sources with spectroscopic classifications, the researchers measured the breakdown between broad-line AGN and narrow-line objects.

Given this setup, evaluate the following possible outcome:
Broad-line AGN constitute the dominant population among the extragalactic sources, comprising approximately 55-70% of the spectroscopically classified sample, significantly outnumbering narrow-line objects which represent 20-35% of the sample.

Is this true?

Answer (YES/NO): NO